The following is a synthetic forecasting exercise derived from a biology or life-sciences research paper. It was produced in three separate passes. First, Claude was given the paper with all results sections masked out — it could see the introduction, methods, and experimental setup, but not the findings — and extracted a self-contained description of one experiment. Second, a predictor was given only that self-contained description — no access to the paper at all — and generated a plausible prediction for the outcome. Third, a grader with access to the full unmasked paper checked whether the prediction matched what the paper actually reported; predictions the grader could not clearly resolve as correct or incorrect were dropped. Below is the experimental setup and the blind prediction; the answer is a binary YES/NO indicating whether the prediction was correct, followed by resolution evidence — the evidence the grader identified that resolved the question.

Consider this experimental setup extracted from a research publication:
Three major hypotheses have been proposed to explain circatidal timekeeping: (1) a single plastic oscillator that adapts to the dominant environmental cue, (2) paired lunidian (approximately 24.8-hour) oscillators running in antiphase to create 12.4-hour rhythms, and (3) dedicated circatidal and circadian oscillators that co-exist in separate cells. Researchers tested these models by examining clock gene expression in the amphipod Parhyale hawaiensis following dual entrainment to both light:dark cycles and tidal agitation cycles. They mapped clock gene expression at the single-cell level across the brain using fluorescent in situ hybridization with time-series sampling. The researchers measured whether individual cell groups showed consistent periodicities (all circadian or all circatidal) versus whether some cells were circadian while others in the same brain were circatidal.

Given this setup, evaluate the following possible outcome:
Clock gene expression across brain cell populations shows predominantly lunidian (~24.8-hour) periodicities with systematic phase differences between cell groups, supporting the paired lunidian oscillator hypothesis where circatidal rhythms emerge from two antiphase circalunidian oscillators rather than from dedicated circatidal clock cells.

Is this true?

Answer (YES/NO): NO